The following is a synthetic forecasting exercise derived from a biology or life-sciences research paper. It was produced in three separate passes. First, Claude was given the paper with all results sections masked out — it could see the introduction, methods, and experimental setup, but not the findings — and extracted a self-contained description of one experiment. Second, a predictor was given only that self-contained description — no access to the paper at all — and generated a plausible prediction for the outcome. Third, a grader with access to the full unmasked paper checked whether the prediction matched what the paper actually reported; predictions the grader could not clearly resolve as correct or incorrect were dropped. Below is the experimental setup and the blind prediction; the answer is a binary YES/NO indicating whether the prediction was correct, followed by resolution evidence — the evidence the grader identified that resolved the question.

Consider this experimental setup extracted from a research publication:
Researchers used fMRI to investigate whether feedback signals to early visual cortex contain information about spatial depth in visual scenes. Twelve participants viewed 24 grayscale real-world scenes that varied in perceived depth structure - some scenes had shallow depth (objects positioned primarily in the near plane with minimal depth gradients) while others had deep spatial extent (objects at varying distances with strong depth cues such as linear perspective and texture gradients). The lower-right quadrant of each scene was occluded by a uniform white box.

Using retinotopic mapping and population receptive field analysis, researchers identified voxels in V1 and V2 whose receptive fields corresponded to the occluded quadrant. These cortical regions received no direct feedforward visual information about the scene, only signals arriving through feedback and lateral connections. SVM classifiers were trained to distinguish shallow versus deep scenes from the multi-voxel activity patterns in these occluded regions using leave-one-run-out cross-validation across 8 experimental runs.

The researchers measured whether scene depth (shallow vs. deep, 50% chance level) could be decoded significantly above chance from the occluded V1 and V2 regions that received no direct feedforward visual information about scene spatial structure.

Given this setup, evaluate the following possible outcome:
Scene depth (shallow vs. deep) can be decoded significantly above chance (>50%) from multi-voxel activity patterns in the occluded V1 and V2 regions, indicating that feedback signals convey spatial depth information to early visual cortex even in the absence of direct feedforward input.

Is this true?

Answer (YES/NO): YES